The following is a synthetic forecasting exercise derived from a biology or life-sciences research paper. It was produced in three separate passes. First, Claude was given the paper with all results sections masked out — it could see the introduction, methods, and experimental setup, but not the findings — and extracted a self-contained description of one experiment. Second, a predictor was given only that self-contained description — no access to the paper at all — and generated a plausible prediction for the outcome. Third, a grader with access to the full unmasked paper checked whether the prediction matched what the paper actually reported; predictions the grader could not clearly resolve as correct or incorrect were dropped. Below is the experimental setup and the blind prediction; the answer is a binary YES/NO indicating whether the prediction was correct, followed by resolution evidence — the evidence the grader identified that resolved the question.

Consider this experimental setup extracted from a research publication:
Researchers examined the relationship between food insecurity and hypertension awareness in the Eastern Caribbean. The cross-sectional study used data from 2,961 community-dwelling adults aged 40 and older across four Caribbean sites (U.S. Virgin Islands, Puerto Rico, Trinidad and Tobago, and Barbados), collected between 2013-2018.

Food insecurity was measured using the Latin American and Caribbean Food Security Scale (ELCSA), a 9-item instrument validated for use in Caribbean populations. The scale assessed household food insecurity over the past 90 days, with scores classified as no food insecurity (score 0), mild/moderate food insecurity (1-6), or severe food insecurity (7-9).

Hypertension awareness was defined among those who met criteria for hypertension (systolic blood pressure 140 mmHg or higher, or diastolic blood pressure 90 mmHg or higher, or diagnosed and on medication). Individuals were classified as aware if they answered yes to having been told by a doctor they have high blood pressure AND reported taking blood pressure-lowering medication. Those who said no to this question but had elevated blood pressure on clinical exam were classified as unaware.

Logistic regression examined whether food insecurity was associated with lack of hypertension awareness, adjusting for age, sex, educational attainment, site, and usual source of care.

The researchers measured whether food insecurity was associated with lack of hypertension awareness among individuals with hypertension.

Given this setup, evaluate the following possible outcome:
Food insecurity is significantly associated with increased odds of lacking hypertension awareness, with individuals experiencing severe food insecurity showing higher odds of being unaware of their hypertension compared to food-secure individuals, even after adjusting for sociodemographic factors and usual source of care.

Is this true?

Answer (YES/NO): NO